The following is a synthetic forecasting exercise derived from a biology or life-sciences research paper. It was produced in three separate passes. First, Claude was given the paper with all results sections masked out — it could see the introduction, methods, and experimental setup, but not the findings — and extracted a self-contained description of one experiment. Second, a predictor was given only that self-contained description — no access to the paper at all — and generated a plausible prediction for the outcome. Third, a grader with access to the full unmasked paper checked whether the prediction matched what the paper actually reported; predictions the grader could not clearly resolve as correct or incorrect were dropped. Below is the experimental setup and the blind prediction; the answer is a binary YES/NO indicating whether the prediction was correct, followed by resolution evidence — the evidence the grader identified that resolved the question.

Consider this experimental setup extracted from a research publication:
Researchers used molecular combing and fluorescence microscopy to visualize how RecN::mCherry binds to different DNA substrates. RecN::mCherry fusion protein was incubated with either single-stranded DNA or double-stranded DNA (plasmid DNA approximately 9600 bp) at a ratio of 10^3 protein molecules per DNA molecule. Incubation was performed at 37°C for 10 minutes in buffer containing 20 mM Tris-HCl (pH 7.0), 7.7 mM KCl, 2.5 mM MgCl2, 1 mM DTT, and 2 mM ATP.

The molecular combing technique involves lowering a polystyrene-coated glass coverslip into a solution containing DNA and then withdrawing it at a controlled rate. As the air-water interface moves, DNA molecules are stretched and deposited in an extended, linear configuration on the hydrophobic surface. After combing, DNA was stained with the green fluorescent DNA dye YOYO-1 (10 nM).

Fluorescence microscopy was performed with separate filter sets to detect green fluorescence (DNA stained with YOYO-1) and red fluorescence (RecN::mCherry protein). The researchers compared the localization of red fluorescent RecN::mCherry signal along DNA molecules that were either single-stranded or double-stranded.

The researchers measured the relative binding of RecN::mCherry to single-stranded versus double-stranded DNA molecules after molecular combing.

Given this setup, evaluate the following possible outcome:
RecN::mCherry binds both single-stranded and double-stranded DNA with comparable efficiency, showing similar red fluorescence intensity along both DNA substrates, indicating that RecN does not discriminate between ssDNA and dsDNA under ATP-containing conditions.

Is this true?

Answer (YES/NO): NO